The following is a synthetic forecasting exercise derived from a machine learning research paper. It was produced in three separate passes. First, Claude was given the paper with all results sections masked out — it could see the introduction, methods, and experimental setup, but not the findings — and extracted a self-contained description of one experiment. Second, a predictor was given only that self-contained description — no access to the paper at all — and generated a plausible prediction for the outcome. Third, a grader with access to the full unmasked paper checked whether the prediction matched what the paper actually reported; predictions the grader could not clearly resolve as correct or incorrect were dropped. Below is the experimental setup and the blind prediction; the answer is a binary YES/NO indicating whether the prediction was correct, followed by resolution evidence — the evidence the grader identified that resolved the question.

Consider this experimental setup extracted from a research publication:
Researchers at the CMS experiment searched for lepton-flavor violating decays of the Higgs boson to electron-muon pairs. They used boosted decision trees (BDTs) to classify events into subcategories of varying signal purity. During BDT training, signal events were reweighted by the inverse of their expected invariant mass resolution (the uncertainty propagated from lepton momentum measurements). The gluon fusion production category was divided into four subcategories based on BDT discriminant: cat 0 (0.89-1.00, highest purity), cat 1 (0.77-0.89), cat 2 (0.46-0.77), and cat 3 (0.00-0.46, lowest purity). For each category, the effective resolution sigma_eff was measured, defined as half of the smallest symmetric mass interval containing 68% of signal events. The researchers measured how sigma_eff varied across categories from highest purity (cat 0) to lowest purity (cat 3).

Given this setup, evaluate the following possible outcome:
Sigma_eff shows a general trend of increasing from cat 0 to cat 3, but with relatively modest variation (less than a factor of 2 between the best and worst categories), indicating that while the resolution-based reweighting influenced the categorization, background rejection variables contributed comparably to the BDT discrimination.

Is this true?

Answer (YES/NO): YES